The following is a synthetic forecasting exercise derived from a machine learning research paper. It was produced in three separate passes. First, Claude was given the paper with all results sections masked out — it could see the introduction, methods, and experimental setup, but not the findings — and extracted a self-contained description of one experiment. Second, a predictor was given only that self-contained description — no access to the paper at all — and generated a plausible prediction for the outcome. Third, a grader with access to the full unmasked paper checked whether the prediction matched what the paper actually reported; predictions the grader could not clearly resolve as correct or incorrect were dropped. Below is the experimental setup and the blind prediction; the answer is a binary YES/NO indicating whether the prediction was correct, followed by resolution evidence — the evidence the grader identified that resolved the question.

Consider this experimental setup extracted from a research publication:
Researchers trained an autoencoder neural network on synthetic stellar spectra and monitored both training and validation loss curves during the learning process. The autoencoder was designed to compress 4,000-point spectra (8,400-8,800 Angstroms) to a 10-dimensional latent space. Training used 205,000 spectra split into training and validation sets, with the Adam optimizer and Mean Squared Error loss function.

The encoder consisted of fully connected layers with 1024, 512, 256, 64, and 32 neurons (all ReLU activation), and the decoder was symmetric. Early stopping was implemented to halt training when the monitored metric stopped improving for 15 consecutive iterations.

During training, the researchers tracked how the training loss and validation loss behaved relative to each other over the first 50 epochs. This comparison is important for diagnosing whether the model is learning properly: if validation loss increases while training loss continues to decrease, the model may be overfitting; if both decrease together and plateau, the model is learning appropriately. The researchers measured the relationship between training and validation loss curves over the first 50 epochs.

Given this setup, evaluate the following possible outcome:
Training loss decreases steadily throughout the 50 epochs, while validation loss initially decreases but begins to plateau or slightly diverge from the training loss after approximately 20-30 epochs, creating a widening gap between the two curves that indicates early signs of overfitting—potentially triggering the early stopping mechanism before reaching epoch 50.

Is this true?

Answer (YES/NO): NO